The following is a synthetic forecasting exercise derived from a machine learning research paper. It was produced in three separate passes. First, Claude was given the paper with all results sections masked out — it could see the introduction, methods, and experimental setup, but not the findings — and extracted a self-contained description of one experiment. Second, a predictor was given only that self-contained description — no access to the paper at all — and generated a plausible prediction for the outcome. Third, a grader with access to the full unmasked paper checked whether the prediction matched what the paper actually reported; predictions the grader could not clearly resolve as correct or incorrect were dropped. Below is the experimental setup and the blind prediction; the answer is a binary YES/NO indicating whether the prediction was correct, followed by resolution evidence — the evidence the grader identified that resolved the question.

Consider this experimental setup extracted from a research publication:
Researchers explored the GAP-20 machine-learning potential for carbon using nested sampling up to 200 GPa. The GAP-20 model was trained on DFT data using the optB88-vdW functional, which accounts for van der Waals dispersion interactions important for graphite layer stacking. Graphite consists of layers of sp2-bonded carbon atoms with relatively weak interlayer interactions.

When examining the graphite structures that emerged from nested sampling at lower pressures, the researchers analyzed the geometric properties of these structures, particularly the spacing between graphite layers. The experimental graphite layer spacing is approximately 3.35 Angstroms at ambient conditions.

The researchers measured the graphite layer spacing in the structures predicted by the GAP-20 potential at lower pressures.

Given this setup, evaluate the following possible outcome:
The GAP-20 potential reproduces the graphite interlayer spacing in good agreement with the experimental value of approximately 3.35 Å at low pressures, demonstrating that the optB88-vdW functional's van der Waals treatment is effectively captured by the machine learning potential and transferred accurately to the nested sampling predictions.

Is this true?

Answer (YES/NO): NO